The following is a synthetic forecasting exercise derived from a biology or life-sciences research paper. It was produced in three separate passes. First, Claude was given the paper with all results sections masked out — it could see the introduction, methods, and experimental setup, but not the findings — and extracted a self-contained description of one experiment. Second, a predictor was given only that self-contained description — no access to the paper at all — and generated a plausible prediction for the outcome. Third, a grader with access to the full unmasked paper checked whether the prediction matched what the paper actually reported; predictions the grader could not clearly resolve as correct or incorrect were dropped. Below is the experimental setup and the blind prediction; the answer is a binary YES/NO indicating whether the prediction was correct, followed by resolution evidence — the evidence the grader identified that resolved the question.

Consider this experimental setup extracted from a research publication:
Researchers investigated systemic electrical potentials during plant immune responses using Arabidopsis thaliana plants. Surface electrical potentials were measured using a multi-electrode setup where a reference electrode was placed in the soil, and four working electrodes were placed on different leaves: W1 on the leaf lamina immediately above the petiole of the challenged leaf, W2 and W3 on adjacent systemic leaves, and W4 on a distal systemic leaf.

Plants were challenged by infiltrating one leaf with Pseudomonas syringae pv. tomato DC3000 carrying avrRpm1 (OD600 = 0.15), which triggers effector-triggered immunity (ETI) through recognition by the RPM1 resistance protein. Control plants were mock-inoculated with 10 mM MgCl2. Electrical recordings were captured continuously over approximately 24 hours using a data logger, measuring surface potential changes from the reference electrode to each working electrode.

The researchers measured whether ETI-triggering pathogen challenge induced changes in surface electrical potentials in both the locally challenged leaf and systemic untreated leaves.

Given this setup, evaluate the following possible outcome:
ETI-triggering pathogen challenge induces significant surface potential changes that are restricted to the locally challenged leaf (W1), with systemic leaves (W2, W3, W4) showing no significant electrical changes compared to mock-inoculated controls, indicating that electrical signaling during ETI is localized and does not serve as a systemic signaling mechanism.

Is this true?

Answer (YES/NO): NO